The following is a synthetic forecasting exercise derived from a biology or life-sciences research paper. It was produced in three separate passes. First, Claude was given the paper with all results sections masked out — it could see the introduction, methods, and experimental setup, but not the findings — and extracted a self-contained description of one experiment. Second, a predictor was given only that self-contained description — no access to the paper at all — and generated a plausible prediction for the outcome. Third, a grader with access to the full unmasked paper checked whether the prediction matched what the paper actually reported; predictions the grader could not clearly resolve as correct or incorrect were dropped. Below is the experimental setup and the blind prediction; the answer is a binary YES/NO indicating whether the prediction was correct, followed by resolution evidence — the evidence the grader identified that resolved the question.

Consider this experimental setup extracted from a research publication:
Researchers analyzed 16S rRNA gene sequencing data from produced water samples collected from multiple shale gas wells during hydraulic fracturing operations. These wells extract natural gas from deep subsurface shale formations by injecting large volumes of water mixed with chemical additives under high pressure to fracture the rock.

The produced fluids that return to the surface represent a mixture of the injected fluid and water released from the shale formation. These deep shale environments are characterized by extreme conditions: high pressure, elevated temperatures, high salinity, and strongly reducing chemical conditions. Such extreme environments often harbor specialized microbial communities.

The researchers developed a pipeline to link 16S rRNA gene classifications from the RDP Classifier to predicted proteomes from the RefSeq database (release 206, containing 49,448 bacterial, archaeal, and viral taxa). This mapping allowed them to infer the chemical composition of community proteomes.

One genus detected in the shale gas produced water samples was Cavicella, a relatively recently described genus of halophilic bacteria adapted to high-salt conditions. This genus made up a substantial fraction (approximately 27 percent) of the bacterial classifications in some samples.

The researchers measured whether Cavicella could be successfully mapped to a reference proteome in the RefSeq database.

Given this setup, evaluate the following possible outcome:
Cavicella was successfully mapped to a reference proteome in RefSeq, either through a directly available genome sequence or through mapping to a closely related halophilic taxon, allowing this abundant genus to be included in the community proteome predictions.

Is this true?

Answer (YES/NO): NO